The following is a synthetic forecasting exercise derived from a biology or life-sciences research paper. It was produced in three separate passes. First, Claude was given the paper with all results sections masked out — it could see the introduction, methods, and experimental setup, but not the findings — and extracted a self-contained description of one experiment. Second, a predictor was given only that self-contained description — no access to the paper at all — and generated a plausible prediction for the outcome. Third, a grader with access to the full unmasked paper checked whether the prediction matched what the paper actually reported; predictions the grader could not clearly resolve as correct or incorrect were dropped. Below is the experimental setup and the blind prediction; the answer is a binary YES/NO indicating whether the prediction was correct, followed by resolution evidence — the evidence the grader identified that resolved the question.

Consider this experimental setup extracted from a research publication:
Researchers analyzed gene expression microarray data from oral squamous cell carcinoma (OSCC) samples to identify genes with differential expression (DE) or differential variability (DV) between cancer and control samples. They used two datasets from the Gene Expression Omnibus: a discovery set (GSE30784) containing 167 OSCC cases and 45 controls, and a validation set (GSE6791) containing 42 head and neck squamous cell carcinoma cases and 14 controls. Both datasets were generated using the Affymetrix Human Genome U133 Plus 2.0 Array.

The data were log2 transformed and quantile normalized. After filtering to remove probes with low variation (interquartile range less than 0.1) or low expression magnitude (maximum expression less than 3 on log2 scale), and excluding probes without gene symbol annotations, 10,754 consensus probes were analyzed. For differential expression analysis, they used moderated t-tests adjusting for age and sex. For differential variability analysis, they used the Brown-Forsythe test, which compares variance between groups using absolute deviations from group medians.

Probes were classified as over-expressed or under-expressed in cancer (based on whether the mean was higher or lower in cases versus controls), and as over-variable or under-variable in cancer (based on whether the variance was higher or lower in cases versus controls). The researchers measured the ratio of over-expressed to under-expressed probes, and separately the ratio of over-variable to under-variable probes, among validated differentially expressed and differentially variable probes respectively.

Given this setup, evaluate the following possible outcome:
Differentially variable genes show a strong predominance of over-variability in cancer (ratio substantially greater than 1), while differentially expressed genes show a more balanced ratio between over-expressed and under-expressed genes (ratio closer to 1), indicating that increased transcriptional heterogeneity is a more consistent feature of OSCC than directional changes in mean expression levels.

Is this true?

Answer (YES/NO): YES